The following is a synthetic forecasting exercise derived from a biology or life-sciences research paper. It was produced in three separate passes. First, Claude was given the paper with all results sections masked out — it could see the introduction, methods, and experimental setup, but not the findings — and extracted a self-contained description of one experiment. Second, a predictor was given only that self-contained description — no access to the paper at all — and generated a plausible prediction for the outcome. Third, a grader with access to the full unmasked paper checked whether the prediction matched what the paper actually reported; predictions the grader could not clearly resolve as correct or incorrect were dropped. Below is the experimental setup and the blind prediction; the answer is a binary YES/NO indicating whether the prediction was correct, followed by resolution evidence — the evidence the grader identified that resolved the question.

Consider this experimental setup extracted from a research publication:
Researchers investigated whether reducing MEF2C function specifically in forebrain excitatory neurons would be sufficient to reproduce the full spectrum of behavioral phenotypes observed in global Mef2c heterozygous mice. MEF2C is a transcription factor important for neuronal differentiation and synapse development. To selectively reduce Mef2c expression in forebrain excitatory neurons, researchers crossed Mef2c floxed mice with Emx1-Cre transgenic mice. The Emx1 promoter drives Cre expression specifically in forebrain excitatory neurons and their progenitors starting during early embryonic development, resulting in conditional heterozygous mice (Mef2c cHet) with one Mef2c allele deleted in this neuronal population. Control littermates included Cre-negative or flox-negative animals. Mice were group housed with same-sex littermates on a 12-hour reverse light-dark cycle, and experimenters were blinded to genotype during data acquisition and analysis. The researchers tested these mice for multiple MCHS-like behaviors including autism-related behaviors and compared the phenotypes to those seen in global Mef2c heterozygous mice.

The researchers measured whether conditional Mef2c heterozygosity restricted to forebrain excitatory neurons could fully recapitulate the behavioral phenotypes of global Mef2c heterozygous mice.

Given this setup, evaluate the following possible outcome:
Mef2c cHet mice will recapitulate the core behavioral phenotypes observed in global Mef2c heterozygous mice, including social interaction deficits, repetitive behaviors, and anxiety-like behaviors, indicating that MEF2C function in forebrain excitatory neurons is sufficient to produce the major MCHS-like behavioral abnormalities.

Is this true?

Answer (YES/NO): NO